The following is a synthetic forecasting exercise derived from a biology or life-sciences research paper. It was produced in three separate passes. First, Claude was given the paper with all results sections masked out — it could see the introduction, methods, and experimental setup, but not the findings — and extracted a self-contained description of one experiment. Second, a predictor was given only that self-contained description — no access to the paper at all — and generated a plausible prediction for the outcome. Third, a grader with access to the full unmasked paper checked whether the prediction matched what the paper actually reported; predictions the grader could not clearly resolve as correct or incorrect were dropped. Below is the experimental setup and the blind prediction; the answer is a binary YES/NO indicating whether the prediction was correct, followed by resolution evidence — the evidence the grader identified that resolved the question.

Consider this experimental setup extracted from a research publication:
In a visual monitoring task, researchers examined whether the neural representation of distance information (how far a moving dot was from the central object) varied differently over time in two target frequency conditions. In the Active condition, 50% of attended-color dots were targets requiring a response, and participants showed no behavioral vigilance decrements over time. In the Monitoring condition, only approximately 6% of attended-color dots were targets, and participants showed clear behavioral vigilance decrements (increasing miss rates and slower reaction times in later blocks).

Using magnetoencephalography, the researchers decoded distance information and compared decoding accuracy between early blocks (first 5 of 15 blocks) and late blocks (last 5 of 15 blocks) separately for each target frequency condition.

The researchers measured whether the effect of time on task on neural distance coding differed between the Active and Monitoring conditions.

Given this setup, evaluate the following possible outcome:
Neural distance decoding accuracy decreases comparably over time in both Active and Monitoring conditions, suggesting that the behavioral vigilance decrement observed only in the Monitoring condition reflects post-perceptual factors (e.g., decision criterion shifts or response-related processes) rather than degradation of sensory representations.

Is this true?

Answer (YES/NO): NO